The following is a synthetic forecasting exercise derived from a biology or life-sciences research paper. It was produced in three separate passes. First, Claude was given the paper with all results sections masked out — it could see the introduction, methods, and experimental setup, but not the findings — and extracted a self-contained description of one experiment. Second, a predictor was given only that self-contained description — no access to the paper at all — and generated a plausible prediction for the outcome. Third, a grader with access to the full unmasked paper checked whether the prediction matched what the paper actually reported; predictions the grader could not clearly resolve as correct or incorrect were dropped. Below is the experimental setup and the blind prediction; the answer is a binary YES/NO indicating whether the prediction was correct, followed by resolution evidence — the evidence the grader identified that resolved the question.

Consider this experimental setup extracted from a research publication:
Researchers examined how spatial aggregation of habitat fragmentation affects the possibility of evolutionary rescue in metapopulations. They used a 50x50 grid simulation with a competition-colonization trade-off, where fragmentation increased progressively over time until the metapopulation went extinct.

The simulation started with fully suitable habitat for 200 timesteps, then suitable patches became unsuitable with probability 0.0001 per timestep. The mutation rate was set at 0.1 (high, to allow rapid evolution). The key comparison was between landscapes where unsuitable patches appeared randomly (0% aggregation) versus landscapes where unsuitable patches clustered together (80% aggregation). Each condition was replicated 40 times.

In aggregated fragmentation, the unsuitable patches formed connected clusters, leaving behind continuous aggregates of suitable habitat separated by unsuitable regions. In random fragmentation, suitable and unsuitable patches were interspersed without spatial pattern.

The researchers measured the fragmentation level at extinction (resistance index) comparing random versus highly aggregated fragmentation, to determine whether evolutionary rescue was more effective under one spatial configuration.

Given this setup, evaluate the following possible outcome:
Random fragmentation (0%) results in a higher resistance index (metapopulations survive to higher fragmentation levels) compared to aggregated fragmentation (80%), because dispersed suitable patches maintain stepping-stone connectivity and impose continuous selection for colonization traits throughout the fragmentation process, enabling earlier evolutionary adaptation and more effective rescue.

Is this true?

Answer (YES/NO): YES